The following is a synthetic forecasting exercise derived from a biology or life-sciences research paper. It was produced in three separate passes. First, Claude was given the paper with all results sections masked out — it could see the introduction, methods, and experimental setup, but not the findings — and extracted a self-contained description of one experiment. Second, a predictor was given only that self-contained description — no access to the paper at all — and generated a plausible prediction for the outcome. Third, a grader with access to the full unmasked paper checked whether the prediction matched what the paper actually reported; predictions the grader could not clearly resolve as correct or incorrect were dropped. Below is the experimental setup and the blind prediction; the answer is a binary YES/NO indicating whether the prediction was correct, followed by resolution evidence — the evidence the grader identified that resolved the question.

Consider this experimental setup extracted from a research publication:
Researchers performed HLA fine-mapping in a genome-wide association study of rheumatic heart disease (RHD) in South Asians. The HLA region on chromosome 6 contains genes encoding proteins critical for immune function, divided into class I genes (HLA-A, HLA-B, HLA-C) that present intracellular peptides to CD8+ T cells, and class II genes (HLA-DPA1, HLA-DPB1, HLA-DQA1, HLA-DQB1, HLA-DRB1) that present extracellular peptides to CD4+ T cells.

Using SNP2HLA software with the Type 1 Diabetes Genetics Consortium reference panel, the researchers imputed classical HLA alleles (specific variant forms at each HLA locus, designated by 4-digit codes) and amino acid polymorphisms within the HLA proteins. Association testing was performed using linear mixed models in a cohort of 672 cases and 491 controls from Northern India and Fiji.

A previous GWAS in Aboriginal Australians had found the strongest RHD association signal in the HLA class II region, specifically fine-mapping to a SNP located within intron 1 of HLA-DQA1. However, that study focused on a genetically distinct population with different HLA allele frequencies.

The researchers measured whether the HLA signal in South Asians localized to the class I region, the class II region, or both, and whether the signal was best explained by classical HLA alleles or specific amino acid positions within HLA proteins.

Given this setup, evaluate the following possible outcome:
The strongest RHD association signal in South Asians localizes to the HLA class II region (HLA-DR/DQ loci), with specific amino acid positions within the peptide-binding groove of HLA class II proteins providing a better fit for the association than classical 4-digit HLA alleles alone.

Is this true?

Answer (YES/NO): NO